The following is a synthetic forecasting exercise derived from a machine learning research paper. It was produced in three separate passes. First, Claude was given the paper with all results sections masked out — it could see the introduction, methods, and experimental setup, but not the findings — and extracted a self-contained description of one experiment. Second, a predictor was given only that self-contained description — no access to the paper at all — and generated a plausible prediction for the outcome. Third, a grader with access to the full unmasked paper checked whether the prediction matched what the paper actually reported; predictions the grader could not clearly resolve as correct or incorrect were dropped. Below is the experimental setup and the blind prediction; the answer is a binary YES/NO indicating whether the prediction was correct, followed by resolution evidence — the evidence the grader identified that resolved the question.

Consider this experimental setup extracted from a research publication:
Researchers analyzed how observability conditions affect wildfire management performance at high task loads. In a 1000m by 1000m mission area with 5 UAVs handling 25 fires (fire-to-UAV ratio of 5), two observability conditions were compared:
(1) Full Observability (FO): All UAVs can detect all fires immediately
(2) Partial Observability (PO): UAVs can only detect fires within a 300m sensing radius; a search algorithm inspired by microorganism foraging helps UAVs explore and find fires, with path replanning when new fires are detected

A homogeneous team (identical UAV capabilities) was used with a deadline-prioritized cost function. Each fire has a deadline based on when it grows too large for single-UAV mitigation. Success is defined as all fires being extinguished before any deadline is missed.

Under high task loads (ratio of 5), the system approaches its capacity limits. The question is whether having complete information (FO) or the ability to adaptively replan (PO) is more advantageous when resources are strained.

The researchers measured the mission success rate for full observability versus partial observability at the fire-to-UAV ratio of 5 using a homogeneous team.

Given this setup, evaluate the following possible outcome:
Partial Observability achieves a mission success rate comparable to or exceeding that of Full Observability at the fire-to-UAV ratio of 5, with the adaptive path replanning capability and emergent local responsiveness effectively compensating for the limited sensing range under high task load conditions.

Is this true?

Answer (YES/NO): NO